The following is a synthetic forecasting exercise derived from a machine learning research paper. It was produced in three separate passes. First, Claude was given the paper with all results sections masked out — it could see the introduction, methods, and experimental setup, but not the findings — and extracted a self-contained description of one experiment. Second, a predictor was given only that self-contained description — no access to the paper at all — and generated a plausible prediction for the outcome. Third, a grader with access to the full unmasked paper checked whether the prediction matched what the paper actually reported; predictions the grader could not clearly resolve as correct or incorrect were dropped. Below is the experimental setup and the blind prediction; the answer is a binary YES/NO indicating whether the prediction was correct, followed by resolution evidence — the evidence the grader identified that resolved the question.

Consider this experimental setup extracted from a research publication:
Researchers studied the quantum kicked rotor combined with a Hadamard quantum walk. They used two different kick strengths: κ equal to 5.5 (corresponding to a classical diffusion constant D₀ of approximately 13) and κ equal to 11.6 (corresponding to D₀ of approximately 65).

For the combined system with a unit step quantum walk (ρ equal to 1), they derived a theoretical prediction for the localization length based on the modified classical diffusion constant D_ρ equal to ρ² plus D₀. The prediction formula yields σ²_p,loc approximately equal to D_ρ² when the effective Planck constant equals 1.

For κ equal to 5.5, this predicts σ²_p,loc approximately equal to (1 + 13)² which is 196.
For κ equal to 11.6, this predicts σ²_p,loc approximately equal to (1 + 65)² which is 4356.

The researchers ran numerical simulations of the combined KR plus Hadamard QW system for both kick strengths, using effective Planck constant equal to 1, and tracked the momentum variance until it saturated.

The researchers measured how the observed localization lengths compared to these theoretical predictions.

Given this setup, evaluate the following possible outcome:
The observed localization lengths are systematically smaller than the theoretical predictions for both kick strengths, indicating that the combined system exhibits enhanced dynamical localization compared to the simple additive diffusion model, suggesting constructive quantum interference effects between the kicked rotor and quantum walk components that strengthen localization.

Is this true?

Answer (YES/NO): NO